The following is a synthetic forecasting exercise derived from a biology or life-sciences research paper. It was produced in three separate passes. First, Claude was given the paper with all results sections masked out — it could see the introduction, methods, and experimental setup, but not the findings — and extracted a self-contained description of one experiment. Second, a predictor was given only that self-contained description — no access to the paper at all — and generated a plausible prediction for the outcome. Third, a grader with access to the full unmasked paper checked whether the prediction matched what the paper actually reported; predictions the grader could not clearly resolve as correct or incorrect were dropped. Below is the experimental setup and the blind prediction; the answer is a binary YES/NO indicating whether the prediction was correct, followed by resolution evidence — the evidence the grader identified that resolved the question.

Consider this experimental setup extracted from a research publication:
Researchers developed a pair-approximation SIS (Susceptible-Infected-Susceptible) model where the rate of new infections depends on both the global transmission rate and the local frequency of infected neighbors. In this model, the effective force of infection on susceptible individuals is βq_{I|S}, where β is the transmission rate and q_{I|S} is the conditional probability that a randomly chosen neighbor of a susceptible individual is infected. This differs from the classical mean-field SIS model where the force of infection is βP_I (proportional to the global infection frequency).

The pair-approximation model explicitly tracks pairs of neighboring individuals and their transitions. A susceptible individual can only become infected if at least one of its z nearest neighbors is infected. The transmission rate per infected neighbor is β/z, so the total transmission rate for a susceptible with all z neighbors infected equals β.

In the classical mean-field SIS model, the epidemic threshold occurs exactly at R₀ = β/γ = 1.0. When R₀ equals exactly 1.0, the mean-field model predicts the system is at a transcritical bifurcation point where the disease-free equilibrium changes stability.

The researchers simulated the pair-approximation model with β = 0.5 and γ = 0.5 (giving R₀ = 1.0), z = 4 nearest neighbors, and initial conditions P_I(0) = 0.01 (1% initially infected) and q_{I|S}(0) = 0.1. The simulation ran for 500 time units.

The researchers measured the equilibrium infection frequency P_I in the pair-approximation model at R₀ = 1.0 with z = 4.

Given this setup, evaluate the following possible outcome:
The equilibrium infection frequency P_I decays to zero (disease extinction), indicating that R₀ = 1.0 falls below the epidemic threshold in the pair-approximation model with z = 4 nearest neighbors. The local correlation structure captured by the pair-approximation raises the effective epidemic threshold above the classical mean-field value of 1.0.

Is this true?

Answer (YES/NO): YES